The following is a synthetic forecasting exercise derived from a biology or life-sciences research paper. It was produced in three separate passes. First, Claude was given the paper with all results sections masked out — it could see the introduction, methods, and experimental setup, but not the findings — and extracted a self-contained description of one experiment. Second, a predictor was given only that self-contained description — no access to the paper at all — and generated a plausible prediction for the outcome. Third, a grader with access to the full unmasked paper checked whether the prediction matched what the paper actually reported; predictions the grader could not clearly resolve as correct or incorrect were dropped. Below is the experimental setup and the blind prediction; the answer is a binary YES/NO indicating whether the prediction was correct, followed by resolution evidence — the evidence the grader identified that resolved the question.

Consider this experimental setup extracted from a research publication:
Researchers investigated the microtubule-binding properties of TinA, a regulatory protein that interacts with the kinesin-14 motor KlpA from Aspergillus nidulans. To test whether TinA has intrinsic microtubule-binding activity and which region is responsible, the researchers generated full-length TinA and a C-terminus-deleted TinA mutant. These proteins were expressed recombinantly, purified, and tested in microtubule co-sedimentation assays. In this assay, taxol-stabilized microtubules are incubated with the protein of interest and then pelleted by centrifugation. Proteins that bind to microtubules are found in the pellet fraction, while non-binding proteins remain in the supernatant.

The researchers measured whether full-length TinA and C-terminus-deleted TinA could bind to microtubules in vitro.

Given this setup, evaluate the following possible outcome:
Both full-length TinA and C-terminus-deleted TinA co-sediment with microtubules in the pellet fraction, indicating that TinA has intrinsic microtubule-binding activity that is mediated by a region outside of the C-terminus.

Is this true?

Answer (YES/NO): NO